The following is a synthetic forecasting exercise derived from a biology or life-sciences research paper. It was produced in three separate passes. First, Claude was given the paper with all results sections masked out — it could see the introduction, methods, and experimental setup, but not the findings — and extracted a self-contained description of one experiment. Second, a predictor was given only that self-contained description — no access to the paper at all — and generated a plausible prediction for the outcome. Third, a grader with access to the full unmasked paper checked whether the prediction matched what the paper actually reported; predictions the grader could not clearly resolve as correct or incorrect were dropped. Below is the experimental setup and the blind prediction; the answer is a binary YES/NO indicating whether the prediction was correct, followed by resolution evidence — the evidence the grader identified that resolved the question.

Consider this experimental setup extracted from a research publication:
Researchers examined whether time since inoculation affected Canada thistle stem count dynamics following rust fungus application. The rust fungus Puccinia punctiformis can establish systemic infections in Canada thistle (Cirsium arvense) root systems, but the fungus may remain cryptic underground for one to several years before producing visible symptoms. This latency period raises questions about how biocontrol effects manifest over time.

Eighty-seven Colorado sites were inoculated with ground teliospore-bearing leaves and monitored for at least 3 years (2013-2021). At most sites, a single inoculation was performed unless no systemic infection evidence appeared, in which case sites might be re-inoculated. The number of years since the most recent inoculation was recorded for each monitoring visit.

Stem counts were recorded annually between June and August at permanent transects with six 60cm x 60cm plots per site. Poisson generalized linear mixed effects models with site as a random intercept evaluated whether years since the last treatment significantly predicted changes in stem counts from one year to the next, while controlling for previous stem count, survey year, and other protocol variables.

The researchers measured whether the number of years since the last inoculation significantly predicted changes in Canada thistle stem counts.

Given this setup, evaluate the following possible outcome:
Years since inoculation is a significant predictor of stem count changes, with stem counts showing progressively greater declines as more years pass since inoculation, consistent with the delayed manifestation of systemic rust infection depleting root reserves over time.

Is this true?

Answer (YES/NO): NO